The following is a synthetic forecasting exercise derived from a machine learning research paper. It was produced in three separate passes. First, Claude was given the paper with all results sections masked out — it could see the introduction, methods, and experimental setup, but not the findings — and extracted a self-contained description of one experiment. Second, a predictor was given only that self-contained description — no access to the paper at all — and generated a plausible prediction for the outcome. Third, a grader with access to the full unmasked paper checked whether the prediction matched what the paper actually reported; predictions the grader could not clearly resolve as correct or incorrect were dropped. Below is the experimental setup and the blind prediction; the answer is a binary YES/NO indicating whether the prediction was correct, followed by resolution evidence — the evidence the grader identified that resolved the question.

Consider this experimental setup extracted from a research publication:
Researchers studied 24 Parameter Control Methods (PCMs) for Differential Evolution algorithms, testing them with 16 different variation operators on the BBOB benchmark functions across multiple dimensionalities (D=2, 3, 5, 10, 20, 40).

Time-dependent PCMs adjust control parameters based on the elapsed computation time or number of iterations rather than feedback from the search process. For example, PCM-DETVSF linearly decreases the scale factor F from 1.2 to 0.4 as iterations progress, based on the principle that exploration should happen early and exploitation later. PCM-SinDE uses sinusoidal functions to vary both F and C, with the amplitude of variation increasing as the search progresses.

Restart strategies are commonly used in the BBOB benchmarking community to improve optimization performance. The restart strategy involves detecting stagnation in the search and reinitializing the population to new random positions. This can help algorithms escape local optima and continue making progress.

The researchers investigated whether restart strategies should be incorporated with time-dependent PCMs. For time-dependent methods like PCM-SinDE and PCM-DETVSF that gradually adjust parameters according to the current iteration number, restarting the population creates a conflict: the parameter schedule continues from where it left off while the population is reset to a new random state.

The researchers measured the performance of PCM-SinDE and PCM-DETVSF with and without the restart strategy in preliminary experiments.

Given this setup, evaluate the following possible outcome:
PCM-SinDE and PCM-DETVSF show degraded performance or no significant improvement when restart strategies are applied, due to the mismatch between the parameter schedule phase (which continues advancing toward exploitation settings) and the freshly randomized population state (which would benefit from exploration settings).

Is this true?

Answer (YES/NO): YES